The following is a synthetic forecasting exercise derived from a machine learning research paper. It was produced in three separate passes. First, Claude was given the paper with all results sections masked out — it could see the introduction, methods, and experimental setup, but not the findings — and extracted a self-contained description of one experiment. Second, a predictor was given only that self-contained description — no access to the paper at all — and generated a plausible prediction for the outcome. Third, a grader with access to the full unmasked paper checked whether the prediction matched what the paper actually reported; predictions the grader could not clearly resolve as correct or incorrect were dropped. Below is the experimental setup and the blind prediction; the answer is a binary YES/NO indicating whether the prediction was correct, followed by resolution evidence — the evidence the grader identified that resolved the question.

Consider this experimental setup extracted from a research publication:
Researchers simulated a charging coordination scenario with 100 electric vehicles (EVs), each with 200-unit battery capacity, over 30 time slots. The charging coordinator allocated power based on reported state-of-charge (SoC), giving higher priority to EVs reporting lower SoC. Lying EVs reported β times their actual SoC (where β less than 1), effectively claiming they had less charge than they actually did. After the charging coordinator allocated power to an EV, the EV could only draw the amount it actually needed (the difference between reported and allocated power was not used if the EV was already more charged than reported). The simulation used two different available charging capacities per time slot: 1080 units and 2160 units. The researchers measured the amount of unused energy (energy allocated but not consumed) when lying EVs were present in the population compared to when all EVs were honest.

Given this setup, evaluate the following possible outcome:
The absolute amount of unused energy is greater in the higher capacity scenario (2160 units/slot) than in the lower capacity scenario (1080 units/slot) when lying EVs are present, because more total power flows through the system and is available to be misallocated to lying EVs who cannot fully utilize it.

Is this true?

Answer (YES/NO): YES